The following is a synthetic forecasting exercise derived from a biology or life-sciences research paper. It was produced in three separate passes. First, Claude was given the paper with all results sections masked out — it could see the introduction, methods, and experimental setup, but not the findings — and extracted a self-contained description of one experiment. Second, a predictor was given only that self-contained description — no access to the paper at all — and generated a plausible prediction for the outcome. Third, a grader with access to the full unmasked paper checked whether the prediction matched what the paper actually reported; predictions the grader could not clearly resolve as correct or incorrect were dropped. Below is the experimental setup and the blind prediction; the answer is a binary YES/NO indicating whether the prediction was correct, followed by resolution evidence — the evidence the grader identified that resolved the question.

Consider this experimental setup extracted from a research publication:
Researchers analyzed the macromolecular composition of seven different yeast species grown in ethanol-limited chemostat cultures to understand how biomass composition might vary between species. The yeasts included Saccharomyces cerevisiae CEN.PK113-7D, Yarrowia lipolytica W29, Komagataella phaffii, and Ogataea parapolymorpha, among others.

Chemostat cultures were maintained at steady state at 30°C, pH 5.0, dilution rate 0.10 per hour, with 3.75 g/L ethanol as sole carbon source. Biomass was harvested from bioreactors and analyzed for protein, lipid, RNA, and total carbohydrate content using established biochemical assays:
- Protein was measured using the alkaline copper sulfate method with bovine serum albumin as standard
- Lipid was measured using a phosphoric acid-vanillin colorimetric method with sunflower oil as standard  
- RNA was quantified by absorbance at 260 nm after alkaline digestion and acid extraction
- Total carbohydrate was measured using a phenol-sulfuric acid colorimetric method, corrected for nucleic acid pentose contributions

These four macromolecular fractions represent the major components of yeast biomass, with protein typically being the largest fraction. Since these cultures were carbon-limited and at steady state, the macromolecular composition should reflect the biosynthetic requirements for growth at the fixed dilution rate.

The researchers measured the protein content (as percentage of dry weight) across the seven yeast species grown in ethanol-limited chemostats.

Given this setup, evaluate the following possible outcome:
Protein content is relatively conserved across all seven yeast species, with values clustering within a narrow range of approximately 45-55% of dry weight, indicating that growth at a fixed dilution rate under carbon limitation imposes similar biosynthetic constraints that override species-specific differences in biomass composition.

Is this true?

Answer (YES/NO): NO